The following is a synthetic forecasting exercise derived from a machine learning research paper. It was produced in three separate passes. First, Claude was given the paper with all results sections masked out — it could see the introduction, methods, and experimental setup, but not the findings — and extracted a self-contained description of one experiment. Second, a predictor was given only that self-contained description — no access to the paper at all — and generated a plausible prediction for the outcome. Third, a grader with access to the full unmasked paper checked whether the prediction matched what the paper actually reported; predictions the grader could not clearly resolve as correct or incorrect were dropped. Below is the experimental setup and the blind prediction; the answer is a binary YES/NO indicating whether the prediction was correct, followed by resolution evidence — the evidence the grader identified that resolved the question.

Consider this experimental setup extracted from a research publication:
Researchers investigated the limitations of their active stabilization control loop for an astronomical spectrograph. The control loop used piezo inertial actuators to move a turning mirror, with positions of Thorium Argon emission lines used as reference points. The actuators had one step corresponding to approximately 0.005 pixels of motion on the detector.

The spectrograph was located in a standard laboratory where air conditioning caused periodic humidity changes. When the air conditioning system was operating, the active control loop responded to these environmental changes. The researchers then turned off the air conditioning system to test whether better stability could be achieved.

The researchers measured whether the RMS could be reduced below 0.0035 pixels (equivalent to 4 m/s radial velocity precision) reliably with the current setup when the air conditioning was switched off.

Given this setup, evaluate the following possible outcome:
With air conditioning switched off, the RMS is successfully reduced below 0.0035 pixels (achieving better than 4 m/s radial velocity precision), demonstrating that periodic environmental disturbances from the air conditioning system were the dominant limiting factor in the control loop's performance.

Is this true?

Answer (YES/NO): NO